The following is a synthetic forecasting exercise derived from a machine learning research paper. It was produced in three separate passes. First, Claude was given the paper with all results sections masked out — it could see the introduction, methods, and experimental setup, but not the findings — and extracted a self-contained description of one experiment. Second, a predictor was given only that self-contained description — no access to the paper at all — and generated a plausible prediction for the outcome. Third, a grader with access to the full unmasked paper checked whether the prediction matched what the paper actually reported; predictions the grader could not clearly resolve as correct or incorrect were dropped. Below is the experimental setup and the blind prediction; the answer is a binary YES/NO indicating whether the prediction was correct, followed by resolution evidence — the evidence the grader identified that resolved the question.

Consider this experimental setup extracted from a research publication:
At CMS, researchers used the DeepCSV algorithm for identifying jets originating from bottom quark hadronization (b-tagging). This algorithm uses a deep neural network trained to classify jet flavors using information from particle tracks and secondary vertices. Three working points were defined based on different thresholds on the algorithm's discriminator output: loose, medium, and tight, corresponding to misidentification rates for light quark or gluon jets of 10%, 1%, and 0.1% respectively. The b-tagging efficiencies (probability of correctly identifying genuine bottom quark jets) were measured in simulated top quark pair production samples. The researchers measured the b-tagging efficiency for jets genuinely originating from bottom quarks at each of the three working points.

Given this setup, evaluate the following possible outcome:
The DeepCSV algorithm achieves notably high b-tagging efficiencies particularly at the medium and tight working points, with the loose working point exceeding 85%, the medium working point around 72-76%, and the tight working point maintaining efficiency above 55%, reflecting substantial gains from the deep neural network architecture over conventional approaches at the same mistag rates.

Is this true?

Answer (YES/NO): NO